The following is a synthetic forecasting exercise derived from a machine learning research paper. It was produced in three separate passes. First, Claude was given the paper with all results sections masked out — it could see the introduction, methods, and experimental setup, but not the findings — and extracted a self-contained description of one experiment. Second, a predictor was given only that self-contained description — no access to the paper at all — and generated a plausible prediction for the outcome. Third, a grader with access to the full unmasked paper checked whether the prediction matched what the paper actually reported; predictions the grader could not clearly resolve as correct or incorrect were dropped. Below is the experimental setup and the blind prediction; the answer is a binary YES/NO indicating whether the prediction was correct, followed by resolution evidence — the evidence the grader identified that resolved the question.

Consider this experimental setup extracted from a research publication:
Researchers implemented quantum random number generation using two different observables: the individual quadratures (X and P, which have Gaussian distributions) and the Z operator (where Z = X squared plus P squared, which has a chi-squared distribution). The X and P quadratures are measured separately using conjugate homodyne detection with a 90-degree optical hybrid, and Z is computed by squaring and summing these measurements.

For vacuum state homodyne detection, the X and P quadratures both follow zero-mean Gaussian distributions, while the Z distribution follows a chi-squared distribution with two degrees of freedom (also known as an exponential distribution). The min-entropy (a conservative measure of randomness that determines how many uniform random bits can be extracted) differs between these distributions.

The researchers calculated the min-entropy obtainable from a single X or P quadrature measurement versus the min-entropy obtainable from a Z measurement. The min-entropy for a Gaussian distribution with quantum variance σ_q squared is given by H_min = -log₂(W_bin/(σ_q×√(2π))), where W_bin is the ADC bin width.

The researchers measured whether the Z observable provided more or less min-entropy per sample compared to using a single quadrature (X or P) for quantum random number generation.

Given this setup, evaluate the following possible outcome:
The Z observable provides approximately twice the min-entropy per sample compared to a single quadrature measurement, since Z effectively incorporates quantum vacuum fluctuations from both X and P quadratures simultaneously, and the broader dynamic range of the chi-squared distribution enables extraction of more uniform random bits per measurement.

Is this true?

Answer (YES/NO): NO